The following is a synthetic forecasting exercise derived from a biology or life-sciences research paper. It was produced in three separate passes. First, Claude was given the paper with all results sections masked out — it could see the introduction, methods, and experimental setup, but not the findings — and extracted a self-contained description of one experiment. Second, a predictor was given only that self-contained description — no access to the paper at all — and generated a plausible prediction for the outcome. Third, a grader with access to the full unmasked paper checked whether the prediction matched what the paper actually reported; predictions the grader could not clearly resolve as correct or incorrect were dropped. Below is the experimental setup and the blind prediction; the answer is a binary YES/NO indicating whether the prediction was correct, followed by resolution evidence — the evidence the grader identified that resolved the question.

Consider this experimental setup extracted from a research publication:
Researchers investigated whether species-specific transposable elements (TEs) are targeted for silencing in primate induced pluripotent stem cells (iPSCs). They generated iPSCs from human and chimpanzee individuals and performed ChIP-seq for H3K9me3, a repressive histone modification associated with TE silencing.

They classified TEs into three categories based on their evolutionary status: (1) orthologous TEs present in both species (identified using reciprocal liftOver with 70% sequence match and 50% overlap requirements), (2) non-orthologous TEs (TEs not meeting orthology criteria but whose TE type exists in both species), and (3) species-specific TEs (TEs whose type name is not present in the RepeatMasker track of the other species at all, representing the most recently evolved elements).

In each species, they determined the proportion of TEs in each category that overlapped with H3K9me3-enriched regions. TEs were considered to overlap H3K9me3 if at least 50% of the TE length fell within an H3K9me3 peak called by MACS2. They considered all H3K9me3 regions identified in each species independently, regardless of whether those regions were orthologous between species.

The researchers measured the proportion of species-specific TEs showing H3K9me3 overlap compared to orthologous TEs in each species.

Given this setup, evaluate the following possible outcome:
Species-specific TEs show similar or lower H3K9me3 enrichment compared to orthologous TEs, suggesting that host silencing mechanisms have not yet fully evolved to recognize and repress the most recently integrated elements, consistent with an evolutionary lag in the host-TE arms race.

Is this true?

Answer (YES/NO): YES